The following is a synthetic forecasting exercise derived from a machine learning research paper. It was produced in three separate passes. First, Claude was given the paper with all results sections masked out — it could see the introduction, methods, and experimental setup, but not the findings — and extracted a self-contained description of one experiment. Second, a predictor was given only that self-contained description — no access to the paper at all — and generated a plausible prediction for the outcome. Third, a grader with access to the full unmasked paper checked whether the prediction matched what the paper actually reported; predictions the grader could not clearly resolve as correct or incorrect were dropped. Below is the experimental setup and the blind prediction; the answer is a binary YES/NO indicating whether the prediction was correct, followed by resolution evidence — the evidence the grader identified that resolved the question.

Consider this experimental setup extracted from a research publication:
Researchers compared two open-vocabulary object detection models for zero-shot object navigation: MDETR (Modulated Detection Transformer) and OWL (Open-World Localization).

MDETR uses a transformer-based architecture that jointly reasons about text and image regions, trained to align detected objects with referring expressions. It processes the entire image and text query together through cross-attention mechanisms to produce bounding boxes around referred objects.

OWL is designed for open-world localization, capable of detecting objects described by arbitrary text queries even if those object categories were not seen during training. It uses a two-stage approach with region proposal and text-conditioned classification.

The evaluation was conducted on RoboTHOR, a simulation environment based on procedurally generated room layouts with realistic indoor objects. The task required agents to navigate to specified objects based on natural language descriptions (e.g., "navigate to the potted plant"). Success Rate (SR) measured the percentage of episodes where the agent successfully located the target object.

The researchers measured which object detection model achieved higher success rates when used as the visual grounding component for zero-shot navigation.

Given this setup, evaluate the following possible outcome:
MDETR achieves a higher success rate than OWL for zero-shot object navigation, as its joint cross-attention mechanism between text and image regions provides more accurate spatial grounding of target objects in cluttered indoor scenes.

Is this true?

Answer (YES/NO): NO